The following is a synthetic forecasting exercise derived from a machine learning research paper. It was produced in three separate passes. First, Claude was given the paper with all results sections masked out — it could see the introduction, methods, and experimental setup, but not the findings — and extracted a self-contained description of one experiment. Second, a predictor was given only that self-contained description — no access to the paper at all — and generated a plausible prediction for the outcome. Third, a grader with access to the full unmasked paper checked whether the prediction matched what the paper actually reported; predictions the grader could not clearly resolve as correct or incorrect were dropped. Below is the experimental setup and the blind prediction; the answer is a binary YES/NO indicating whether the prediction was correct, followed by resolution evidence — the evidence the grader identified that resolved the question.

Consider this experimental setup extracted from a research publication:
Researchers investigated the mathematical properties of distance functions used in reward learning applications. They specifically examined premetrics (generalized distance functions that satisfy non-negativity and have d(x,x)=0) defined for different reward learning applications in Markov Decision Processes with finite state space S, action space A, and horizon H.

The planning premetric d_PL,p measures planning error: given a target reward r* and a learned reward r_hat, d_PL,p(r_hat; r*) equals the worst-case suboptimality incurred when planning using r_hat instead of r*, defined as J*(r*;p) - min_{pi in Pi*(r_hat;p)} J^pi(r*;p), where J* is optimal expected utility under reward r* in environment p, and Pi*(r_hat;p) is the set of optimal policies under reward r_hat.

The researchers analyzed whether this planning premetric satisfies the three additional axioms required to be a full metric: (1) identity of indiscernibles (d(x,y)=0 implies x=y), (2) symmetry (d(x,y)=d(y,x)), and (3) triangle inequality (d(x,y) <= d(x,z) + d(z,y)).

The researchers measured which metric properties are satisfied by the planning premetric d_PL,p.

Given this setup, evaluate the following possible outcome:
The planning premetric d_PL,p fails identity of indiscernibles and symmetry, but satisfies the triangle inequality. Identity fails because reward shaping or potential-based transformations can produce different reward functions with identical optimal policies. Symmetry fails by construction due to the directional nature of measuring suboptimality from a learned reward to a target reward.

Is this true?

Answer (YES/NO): NO